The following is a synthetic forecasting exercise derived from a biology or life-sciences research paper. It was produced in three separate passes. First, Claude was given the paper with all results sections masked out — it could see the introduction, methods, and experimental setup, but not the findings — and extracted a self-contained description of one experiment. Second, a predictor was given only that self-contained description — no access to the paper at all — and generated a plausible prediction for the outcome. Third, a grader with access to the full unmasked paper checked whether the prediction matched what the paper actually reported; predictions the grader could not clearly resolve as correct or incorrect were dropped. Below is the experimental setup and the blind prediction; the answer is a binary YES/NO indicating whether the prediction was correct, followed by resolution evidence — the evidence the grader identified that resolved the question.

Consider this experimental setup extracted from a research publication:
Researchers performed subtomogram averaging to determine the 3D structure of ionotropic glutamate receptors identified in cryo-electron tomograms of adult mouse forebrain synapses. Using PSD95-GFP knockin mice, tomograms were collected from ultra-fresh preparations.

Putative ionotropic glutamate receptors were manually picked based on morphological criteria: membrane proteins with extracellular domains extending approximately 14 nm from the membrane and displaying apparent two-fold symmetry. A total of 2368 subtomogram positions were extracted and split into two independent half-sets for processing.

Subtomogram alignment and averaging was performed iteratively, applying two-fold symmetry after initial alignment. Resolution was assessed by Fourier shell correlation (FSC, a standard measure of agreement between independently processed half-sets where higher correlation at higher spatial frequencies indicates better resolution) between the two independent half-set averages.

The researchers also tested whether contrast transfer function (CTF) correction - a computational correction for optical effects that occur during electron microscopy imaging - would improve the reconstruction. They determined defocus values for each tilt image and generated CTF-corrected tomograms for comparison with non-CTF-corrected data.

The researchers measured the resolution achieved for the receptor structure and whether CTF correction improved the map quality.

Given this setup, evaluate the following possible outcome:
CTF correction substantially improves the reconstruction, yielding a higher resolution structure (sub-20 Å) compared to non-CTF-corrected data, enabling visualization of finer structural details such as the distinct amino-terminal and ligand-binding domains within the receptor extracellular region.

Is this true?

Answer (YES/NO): NO